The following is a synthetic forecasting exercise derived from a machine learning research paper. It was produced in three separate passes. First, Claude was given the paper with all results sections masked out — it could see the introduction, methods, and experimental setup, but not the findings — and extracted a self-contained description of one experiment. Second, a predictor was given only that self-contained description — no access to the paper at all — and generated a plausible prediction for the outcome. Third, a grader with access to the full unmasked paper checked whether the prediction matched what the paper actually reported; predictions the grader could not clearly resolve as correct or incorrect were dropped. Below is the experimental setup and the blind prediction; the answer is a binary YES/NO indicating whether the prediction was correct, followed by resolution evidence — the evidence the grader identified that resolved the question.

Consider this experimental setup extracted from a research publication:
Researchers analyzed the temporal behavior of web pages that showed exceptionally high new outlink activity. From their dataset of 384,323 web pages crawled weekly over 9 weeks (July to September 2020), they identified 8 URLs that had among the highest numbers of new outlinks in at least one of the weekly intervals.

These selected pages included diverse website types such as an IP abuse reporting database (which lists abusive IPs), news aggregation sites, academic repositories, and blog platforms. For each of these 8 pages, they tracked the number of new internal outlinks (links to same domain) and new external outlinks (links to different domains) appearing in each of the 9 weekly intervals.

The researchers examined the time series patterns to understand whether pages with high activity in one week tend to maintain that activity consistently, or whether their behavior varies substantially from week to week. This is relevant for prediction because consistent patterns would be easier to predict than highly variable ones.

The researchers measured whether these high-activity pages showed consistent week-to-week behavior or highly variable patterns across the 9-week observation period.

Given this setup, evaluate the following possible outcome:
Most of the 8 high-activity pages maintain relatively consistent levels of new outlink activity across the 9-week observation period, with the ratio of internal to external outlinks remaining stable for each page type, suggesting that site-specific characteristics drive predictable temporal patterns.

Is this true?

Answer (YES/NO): NO